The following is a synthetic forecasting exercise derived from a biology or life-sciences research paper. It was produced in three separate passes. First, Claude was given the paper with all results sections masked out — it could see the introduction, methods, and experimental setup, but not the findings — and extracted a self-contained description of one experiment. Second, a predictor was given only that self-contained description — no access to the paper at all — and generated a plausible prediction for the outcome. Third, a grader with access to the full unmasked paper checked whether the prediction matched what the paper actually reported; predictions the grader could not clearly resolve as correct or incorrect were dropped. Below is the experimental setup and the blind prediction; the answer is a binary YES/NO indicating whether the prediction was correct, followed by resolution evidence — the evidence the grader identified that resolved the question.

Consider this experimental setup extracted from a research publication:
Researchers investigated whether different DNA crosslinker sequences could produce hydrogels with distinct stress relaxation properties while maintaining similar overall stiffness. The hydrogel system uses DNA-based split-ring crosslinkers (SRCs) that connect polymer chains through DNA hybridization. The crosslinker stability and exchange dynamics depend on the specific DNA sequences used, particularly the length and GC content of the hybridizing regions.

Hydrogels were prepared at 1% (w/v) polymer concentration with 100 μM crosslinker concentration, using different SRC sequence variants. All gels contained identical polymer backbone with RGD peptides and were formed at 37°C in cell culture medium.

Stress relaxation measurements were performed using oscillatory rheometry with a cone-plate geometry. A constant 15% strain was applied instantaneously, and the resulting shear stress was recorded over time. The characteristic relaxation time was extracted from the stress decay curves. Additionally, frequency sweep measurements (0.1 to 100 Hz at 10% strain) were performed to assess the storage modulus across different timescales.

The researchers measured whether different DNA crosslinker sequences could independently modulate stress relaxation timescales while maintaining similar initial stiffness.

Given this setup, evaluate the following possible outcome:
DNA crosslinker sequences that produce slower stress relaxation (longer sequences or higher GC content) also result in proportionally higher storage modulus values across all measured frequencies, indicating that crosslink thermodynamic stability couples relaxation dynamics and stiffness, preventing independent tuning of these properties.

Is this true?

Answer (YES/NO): NO